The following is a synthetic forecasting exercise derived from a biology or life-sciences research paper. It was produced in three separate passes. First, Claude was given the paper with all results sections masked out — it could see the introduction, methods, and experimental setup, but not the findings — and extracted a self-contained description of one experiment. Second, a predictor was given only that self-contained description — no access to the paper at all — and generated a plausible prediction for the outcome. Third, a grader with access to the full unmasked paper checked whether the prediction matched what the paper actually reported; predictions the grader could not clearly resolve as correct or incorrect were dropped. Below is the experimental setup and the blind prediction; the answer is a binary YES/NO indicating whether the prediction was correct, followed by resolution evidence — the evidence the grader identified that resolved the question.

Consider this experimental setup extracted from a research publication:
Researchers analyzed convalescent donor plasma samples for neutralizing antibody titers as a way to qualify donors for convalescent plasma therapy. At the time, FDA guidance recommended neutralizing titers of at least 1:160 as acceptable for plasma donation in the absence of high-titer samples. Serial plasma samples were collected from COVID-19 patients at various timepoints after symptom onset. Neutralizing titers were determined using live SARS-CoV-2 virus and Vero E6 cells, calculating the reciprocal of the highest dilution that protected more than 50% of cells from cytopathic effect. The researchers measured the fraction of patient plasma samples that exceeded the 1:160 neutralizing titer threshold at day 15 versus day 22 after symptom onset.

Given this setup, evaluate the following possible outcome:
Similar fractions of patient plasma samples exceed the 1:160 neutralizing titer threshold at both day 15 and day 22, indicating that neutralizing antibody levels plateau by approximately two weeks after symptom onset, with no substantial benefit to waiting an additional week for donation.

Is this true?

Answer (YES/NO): NO